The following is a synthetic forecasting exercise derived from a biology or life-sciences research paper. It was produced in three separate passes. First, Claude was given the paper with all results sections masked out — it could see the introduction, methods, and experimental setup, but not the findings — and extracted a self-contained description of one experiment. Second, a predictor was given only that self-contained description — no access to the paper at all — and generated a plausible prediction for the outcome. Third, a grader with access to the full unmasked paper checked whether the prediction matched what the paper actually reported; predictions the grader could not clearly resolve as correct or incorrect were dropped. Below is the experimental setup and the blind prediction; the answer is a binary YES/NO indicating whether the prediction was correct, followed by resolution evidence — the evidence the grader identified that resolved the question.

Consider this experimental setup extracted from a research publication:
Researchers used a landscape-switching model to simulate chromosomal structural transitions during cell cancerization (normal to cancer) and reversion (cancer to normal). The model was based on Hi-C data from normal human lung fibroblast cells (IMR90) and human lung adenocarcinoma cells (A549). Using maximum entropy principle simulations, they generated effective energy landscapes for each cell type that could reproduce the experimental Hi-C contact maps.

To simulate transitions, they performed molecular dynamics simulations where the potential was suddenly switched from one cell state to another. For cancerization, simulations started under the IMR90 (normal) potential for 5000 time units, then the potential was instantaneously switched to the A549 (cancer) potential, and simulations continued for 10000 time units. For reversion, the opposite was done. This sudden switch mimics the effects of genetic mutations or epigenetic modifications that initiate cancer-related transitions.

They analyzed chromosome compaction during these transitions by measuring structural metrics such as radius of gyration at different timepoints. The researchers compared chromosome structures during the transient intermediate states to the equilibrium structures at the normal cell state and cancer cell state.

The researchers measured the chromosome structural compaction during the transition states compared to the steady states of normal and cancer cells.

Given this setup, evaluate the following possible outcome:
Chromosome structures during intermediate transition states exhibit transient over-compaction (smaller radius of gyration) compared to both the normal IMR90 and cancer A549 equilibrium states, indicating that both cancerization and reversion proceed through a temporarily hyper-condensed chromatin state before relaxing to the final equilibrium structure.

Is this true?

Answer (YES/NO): NO